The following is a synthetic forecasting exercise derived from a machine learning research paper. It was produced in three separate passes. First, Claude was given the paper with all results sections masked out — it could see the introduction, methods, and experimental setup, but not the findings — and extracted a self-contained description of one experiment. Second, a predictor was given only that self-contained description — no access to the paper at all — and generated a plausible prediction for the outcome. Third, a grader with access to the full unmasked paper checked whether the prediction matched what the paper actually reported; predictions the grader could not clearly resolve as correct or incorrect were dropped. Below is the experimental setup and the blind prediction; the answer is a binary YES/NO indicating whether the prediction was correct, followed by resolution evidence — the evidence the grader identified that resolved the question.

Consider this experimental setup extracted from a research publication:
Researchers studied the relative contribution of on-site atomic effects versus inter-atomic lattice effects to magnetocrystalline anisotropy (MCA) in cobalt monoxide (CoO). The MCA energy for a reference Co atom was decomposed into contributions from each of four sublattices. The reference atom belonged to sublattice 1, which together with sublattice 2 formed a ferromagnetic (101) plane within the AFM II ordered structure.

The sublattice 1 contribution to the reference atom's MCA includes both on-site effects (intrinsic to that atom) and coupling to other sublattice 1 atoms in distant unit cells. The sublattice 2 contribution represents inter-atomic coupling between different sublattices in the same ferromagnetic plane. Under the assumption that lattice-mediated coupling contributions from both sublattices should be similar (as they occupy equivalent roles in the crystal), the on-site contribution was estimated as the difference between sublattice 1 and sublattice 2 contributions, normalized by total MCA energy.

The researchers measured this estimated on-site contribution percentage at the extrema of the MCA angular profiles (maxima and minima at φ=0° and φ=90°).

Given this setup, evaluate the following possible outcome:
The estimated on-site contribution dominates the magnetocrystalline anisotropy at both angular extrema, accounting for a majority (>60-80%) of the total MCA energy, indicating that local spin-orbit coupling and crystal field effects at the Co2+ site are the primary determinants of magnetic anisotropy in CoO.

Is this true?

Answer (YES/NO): NO